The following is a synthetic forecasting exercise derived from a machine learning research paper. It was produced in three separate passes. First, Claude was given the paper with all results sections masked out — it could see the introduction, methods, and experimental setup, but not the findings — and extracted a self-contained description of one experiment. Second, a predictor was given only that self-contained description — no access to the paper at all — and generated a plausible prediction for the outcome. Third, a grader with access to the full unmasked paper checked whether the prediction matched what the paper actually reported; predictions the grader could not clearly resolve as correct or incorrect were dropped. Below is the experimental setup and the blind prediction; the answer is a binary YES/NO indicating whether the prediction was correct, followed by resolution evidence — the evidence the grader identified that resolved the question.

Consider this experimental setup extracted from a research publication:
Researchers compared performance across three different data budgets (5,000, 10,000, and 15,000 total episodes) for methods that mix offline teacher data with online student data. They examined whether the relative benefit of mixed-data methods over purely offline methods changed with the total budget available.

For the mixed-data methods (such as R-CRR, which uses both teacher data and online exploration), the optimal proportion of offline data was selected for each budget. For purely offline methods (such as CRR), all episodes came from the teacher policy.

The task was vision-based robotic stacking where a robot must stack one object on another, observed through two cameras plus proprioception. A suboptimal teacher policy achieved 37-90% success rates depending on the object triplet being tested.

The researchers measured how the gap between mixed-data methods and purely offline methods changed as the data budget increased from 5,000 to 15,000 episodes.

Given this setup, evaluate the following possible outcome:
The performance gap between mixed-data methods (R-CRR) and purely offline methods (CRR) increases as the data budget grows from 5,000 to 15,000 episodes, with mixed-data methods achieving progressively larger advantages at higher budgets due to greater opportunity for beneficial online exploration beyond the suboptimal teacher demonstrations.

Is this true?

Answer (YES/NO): NO